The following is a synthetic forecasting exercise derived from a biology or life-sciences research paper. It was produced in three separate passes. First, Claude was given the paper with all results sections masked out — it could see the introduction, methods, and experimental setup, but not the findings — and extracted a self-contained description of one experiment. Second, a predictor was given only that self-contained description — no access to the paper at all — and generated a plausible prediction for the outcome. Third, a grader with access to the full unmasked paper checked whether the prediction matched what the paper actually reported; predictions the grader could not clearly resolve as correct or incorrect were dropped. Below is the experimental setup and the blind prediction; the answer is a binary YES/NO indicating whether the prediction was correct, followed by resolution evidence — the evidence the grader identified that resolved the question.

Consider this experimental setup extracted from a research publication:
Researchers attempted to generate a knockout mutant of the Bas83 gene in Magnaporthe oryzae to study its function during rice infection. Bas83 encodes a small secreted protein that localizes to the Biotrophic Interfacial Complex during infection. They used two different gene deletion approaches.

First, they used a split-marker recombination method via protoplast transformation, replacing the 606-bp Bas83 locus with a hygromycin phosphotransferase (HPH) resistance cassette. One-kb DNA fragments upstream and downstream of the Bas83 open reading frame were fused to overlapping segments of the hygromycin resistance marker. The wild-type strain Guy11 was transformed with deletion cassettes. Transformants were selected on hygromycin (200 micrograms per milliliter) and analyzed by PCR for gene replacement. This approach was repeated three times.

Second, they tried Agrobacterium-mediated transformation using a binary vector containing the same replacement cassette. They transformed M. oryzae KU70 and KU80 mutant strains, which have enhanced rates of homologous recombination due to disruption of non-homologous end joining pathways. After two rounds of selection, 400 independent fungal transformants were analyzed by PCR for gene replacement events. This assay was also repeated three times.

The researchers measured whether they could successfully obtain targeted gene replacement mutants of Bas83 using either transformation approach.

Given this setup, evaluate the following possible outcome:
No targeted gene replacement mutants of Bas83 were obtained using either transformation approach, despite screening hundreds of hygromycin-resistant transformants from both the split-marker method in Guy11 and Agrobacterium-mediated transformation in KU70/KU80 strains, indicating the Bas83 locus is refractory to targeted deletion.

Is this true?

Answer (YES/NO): YES